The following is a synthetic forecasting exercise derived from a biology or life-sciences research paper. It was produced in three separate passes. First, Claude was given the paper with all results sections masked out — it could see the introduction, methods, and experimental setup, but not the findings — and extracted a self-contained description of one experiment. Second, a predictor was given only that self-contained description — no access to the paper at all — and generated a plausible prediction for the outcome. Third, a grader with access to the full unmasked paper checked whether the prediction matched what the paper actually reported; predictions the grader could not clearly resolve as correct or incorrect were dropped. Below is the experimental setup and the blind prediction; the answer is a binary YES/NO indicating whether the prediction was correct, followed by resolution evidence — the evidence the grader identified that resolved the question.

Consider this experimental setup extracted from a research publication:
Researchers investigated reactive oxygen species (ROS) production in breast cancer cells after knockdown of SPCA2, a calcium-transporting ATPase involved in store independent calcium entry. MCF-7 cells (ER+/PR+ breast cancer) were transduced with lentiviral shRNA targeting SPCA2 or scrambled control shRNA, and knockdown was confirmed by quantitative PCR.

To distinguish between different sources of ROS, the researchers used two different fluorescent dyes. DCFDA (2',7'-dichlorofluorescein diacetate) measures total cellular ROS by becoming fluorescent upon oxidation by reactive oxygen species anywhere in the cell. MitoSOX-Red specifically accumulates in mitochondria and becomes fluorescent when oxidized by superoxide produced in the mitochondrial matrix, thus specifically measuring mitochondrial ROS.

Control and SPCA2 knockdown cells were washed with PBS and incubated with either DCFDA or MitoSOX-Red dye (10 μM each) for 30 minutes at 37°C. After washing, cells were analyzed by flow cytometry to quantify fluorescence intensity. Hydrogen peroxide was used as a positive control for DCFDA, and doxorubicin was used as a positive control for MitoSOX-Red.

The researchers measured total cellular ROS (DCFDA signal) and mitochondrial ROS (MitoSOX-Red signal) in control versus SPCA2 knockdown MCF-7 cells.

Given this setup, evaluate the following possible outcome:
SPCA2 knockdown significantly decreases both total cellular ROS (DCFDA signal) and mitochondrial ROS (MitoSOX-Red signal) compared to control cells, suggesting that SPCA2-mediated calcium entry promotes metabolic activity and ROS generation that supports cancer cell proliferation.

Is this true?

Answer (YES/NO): NO